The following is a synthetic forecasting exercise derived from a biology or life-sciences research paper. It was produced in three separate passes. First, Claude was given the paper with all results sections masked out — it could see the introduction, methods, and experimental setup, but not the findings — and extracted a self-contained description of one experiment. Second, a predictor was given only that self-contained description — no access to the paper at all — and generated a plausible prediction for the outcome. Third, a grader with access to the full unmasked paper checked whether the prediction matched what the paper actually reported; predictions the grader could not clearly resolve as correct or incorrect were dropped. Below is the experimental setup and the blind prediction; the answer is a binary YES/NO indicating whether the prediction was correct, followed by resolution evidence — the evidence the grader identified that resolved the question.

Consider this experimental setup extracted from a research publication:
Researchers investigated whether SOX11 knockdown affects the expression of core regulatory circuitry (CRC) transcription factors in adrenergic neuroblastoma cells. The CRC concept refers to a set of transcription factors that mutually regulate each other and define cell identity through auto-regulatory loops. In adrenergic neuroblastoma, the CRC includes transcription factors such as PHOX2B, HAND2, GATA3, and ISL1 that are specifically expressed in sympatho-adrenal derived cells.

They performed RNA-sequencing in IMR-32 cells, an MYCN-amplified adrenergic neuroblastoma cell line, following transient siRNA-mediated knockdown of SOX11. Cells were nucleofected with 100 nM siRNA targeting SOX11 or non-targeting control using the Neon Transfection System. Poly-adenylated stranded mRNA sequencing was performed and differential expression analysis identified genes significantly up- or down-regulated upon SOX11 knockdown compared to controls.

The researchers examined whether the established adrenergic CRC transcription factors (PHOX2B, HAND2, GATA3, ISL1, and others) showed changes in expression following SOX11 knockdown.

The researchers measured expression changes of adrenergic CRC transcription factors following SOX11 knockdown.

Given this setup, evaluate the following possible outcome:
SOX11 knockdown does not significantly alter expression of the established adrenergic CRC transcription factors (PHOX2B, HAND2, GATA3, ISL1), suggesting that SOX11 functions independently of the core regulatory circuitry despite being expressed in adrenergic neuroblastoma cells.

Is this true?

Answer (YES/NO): YES